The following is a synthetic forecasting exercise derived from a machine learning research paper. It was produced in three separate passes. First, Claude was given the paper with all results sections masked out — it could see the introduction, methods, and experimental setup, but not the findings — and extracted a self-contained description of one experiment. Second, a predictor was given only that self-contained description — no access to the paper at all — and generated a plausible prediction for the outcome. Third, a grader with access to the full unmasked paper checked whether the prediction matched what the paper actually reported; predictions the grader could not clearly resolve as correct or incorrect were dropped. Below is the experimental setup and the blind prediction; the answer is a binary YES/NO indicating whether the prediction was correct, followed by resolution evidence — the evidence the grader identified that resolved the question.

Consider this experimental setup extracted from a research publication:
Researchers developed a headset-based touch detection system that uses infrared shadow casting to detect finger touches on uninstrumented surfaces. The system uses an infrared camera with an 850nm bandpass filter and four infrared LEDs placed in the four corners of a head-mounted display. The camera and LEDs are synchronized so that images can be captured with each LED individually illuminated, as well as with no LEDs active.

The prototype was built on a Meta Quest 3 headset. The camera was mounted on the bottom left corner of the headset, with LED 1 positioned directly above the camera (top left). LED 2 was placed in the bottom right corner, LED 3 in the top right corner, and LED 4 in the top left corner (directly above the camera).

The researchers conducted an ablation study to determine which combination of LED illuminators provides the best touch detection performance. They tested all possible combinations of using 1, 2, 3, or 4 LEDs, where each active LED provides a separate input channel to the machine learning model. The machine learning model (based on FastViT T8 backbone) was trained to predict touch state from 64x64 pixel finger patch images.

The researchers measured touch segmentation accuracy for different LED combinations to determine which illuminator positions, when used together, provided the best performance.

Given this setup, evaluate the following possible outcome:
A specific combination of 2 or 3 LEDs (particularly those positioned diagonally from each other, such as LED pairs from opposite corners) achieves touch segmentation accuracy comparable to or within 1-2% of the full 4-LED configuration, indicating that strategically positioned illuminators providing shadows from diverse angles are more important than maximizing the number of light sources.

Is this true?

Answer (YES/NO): YES